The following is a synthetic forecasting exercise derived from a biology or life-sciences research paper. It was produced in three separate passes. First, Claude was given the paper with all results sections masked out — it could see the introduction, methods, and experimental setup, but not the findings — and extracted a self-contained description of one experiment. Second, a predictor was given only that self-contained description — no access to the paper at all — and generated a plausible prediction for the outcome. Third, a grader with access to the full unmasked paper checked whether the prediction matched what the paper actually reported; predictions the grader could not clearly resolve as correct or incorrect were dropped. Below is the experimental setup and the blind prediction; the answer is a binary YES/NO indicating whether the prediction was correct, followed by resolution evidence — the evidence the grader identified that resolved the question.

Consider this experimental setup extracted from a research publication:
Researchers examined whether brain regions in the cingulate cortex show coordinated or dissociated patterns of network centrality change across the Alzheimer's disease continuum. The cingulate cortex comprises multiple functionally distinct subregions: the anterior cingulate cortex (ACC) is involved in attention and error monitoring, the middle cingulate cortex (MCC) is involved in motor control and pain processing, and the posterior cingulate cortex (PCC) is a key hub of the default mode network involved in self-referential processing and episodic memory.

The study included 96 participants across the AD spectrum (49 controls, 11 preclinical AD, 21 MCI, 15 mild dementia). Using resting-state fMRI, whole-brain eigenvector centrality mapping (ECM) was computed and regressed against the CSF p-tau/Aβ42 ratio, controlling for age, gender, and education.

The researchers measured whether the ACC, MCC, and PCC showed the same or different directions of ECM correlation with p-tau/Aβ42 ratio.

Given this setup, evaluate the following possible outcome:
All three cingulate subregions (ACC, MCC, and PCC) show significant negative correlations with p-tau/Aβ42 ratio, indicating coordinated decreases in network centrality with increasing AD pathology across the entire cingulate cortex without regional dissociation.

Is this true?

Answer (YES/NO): NO